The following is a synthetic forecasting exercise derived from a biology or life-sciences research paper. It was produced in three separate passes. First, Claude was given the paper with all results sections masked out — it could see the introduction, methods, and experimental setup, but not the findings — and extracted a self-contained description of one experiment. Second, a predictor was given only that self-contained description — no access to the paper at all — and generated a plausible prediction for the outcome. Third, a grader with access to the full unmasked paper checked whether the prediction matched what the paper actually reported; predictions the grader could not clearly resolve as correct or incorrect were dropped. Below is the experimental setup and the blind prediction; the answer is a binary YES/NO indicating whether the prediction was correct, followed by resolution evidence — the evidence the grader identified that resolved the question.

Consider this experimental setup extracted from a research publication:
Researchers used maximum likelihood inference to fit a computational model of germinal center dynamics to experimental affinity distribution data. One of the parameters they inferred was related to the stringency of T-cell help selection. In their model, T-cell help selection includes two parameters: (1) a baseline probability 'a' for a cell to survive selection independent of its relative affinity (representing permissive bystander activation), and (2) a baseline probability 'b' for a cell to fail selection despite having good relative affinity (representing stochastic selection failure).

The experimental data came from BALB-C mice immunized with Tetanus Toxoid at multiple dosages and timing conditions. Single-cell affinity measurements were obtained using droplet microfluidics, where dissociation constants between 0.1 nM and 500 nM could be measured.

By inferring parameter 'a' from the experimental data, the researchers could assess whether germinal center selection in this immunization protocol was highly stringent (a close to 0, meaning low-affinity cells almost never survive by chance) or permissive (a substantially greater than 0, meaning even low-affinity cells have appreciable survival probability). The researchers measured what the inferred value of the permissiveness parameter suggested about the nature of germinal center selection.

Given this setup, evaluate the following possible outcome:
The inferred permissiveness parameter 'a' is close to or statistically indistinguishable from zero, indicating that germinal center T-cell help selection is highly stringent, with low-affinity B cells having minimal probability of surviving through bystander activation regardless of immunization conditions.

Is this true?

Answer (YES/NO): NO